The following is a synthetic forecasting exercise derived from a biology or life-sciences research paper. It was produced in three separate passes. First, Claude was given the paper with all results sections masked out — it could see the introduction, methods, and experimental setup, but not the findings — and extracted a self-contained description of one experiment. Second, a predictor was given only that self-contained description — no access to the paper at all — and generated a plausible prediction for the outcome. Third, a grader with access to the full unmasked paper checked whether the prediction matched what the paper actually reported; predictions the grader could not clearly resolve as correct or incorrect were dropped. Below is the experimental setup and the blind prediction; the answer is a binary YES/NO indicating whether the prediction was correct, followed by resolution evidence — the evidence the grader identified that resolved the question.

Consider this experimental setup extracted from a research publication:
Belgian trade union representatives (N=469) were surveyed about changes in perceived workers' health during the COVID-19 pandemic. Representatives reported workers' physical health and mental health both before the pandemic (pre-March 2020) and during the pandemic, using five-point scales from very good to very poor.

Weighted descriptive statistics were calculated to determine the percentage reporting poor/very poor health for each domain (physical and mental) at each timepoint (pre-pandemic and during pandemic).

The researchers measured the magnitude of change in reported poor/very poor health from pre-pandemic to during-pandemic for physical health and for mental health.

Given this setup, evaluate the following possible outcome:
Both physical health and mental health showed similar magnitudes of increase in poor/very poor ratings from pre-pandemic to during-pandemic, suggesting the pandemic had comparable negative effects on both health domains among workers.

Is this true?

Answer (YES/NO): NO